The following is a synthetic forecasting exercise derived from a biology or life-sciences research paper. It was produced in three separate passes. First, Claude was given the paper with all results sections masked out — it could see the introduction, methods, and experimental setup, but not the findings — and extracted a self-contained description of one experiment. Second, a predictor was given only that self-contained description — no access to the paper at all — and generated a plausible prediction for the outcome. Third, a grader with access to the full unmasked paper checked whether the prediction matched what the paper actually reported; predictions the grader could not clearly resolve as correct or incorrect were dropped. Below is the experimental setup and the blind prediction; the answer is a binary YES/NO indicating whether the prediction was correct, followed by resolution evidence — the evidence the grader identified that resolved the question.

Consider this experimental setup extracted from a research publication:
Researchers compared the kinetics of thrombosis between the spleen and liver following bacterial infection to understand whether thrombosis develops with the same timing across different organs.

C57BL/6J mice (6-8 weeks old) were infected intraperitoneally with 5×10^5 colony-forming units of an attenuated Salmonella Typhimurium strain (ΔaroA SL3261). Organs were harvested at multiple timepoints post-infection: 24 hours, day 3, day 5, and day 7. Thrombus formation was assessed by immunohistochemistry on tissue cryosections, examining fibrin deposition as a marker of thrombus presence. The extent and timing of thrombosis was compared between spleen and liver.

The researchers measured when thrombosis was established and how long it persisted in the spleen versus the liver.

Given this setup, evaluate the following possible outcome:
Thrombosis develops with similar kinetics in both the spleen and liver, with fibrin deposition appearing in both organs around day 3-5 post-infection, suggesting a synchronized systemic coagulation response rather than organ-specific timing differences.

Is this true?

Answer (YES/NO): NO